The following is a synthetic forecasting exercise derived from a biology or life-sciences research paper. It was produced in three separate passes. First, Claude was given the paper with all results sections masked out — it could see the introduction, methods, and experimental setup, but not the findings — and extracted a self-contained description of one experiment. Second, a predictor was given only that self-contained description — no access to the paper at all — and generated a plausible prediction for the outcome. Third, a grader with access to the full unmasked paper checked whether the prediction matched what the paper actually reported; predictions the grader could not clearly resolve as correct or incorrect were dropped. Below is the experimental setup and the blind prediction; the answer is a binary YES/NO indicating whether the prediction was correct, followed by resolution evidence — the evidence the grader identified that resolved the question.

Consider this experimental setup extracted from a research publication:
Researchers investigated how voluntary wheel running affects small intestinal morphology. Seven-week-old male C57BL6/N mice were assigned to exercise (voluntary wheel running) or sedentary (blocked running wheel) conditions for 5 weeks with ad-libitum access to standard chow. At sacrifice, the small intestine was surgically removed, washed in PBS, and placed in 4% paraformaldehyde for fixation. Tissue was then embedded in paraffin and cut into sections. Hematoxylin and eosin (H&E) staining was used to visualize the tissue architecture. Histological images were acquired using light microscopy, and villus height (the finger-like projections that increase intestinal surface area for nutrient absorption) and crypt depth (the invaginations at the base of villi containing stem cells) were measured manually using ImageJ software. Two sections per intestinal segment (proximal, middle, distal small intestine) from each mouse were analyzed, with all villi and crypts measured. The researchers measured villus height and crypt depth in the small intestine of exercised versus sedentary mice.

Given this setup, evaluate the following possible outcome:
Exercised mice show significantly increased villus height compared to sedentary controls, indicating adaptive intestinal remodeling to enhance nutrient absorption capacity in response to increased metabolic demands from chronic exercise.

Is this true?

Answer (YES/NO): NO